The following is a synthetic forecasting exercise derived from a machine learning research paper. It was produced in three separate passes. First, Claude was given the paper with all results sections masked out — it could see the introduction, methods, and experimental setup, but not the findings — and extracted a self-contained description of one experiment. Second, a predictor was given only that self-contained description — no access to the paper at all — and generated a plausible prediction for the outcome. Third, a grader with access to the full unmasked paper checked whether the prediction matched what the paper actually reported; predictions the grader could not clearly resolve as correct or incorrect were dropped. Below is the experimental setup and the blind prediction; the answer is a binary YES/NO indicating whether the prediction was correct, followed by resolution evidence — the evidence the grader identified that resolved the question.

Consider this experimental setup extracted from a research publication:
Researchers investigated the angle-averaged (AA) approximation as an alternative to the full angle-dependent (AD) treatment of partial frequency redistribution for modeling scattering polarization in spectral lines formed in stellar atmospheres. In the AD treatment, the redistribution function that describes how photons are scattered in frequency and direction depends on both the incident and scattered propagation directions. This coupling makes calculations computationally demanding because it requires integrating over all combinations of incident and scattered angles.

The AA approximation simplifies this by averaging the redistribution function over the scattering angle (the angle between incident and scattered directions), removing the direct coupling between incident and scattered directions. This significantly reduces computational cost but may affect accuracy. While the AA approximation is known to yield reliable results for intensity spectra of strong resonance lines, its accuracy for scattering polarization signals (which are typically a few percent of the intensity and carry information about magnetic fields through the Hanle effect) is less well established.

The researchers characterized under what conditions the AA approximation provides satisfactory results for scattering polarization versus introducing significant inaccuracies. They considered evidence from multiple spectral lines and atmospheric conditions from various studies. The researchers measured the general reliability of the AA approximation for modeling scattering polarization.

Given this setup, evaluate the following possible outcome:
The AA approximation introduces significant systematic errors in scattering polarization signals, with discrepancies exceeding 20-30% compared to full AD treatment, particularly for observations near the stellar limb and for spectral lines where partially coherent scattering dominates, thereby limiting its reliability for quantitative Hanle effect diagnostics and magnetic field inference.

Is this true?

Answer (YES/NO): NO